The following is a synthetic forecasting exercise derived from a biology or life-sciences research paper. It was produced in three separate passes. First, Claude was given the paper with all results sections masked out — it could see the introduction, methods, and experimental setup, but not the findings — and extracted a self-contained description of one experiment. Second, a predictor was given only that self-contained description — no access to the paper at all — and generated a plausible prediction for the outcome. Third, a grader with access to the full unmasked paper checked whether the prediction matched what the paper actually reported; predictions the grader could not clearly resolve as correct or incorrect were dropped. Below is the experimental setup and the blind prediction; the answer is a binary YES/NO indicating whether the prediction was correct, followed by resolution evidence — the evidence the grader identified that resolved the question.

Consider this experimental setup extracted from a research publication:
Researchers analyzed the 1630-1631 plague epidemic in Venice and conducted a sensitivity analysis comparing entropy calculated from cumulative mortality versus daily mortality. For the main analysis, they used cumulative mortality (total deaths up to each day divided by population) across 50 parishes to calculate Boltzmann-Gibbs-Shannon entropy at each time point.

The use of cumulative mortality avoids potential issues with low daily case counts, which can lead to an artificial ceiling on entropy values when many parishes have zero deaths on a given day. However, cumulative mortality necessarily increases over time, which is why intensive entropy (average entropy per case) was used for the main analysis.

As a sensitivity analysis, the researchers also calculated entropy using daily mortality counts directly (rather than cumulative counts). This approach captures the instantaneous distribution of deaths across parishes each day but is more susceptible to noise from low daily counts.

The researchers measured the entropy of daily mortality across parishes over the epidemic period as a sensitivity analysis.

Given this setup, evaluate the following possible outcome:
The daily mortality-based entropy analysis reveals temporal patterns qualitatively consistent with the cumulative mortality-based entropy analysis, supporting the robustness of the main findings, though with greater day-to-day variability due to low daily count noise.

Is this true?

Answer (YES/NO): NO